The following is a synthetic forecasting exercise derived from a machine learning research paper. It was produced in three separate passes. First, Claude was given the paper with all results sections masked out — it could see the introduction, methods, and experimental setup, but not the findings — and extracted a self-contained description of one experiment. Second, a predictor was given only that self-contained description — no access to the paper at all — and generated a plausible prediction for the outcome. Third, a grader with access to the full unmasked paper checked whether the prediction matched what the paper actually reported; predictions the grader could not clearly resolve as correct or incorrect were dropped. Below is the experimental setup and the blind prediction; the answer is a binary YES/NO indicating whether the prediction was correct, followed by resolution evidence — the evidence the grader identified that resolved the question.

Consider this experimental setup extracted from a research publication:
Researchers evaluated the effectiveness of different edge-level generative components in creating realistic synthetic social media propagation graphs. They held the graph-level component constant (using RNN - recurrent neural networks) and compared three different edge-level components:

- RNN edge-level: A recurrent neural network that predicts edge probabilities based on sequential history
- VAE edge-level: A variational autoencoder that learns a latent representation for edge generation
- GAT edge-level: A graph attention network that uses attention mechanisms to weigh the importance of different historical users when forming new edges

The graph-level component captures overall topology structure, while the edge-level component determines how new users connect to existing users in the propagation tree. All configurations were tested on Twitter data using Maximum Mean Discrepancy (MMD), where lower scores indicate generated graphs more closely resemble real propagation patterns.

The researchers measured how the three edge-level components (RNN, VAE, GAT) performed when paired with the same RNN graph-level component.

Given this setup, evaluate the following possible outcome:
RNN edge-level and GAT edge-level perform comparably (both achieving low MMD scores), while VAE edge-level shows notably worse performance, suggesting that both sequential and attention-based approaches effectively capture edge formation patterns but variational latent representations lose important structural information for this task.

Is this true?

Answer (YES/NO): NO